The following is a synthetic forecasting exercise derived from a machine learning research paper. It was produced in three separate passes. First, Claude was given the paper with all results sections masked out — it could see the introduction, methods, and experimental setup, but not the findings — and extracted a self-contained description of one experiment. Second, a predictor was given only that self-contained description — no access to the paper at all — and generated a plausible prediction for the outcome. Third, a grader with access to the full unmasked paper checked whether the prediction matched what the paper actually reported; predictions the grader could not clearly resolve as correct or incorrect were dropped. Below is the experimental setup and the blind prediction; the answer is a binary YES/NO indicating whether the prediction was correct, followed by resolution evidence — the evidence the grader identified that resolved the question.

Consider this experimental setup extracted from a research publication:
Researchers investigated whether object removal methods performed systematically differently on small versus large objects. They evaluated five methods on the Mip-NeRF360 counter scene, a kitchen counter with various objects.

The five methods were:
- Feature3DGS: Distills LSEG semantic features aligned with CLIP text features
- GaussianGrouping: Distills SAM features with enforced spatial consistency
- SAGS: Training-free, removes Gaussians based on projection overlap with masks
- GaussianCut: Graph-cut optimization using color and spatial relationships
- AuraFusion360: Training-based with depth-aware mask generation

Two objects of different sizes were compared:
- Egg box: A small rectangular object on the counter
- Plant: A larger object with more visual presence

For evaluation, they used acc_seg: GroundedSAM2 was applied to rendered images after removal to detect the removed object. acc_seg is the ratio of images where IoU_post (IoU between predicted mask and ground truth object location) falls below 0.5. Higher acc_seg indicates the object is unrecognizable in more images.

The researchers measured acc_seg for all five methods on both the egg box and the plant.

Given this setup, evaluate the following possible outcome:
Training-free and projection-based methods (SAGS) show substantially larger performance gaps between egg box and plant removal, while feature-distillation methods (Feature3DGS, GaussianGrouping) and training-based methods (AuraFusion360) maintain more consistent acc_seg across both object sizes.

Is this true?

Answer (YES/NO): NO